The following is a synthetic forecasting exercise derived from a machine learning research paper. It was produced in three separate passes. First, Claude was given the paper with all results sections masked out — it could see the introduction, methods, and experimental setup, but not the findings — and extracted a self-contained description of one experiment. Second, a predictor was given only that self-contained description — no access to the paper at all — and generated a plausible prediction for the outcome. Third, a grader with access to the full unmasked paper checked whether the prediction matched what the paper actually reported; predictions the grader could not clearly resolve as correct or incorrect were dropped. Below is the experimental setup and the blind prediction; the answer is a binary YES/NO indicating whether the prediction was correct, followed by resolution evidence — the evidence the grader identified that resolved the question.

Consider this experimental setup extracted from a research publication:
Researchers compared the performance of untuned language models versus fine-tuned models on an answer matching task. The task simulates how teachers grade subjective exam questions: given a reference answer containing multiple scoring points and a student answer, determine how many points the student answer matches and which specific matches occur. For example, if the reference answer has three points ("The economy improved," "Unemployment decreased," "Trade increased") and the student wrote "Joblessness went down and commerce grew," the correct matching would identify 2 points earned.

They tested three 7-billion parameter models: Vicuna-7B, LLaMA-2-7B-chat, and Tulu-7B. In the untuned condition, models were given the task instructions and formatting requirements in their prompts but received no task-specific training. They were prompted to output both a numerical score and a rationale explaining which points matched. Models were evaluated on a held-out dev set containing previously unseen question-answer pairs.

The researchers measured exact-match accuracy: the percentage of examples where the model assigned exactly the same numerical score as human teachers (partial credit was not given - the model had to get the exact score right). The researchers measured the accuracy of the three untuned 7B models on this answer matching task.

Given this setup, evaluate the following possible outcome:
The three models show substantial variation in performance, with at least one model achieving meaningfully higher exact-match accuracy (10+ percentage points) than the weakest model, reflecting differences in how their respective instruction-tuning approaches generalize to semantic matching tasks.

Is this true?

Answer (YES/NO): NO